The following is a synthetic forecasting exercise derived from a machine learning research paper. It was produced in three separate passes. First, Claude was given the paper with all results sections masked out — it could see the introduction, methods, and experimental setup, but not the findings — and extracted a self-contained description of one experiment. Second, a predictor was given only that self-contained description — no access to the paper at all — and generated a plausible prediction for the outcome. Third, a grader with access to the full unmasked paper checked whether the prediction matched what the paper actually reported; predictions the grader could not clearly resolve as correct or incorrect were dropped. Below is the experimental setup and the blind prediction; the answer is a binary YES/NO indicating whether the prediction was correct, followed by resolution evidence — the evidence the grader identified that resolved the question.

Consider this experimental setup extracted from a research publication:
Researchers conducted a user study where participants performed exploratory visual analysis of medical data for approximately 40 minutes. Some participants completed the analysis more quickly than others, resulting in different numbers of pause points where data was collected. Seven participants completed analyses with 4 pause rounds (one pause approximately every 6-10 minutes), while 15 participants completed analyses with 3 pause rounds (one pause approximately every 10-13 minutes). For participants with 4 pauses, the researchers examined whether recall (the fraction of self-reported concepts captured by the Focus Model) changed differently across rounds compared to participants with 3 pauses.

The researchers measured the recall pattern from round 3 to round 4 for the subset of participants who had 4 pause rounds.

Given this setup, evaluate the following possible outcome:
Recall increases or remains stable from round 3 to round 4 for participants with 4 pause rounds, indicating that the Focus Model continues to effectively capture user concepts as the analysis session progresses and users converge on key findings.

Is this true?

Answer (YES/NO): NO